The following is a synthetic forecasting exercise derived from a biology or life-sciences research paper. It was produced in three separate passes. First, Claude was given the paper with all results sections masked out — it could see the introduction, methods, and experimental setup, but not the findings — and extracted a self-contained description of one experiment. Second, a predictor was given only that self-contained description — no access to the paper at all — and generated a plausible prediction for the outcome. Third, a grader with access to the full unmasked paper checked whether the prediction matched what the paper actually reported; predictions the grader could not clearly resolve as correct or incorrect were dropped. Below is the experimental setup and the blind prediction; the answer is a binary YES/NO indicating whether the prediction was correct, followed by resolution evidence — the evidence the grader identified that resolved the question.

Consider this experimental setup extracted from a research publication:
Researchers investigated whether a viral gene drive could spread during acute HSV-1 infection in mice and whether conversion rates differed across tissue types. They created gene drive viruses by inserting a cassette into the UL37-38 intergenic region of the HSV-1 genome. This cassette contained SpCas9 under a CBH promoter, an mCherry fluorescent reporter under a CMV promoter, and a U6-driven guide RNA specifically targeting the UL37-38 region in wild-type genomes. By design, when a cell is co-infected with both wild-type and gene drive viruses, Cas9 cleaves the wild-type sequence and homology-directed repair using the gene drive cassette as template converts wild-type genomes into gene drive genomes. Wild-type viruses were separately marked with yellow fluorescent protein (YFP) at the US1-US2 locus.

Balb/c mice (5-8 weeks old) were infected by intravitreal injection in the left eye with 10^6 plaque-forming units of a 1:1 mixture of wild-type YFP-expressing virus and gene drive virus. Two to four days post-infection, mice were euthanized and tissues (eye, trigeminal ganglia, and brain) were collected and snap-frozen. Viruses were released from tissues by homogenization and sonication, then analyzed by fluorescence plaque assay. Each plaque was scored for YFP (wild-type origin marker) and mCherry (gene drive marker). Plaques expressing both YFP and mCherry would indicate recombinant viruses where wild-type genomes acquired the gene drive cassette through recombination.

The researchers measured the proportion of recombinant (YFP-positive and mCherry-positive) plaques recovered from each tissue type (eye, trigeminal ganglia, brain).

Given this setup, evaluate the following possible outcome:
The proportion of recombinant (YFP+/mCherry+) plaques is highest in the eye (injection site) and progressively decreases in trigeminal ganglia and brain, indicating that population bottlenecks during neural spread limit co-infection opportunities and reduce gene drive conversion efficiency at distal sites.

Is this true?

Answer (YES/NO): NO